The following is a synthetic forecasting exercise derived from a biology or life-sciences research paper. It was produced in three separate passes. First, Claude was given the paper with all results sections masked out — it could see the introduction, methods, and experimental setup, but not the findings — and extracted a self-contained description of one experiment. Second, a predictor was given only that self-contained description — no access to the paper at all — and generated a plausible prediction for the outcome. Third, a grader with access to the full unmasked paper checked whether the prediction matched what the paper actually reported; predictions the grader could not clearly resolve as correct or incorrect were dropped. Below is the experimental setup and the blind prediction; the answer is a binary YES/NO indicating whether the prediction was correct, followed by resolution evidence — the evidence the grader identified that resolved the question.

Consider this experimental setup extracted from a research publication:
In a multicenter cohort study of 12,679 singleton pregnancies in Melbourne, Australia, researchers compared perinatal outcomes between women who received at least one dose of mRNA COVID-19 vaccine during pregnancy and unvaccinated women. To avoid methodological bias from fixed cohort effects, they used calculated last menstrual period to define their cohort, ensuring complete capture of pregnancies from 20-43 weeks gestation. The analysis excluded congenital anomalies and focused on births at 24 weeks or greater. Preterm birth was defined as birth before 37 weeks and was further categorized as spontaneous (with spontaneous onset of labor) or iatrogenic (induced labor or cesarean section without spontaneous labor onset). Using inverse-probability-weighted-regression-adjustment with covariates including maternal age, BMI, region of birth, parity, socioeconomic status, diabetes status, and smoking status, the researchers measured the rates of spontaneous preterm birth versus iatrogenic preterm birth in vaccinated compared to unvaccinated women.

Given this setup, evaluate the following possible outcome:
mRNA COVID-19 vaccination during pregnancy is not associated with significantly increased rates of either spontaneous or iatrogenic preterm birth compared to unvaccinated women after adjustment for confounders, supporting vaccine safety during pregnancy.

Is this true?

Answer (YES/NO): YES